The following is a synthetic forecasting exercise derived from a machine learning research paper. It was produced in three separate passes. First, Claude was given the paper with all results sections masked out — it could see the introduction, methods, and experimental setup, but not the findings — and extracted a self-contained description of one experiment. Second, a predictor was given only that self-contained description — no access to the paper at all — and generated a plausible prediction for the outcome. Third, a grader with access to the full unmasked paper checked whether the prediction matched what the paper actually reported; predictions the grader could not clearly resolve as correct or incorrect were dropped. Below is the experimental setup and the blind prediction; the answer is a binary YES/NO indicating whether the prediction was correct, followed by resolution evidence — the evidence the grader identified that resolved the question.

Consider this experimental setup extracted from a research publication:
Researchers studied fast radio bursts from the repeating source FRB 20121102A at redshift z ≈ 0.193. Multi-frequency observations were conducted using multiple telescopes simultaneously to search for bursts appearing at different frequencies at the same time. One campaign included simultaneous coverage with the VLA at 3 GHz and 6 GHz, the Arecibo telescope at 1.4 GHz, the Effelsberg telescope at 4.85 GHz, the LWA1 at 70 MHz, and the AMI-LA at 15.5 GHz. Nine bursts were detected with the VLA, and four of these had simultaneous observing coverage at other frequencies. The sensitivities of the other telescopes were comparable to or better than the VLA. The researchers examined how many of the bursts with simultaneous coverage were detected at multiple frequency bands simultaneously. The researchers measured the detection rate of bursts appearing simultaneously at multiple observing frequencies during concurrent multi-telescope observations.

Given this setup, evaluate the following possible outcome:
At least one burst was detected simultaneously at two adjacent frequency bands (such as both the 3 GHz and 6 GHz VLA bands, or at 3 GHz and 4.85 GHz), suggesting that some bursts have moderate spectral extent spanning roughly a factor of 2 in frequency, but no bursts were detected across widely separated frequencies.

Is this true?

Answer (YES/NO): YES